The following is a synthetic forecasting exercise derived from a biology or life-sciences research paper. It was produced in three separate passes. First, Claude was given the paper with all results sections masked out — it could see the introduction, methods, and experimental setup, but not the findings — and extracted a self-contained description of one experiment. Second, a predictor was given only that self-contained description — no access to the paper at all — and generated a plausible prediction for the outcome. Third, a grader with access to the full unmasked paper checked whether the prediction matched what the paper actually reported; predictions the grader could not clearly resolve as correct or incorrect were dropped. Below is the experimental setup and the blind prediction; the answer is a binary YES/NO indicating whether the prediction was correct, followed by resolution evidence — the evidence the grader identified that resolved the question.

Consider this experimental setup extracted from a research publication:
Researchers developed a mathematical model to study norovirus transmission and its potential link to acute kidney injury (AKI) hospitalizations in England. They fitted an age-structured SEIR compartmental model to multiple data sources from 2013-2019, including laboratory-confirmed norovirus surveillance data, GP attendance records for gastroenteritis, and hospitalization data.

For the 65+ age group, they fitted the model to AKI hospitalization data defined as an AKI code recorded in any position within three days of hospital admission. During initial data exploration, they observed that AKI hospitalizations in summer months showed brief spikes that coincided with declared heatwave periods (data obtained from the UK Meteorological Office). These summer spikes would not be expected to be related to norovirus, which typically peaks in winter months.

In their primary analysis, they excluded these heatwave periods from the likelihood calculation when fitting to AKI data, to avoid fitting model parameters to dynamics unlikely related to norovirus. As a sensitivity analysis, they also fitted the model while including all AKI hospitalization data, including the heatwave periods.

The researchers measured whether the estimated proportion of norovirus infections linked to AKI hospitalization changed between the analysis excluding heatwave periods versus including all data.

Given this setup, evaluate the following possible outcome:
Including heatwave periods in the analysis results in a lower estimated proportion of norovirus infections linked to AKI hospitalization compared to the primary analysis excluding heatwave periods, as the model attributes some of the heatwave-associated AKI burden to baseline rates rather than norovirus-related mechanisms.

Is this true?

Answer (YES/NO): NO